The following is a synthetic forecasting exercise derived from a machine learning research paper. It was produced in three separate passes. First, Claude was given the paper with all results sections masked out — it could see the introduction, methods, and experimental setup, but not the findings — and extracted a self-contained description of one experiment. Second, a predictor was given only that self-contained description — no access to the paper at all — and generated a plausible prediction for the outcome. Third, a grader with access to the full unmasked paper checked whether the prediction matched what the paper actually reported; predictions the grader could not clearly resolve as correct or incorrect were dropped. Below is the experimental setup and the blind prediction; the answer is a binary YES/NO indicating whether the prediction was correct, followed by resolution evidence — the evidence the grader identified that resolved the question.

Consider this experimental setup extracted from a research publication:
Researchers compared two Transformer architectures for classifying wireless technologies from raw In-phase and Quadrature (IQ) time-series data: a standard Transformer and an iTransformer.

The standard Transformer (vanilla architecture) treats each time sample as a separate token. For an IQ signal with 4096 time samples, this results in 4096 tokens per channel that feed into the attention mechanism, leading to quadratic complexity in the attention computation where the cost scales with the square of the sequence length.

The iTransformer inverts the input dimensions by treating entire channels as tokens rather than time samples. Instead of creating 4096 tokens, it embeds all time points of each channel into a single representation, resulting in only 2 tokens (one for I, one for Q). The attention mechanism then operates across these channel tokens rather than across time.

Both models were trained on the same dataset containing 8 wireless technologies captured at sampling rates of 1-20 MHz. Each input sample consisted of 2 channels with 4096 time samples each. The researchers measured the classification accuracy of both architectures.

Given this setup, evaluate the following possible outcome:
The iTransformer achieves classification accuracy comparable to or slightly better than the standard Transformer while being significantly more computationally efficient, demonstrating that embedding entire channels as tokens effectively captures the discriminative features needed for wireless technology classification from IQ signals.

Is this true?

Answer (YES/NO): NO